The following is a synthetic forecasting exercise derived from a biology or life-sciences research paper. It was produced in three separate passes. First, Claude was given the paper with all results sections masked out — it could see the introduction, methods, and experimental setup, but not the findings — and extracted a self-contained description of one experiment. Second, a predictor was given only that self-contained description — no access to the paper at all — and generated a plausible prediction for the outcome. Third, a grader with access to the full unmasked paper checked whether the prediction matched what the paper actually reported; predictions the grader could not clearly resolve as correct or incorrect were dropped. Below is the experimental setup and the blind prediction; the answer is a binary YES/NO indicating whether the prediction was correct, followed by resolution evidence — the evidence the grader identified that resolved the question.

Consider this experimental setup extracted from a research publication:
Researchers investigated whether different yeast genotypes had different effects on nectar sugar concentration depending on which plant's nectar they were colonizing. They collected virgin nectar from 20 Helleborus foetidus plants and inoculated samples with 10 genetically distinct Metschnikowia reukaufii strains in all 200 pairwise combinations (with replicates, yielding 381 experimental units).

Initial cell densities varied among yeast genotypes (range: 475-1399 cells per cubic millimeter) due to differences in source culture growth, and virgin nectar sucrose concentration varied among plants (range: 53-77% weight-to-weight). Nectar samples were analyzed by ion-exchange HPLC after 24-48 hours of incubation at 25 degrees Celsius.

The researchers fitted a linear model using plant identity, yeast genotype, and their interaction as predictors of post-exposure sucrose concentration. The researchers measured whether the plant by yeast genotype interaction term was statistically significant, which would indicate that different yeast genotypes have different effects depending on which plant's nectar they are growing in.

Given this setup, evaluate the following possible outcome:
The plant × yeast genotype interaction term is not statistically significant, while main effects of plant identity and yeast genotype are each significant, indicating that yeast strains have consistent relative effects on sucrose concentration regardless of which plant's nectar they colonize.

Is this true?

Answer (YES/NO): NO